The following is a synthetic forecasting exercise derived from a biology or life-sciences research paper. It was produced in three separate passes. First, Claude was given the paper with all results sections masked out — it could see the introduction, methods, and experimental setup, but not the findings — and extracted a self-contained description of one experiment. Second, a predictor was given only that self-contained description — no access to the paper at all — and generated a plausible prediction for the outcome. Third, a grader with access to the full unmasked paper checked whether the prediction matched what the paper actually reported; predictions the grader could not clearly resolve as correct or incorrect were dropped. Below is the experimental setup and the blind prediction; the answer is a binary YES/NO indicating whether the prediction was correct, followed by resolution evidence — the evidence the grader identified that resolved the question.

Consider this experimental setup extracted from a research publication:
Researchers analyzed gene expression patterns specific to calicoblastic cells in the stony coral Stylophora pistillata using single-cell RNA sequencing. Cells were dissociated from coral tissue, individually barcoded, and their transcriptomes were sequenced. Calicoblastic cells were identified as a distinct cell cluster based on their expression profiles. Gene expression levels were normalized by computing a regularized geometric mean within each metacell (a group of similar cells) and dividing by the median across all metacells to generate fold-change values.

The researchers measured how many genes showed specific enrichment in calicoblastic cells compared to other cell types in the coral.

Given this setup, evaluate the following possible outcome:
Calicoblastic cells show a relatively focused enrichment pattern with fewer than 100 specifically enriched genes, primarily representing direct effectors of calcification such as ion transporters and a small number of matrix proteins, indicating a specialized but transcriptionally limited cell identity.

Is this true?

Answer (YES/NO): NO